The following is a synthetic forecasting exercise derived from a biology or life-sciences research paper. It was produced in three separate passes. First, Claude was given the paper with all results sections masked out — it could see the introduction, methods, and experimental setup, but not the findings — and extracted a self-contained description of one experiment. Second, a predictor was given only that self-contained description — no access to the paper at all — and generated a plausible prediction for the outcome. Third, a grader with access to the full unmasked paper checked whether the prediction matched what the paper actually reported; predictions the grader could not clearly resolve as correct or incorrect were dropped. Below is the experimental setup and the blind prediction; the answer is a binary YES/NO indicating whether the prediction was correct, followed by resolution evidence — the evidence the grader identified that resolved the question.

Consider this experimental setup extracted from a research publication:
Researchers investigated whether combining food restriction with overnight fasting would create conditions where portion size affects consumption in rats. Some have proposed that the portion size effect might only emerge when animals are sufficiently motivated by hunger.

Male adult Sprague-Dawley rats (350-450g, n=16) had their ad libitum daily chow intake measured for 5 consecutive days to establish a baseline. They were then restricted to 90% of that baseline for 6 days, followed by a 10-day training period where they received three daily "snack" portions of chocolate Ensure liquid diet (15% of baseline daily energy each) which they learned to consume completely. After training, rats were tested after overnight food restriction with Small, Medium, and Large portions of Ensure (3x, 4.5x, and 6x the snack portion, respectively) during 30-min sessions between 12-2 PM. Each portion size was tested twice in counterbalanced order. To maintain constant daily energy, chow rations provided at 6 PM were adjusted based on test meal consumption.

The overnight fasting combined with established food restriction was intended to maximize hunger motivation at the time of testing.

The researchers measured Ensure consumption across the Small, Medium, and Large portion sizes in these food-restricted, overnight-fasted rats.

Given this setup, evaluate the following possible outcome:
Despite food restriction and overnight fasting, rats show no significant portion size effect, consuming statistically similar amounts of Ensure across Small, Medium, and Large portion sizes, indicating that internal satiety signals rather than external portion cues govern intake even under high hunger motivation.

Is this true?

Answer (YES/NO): NO